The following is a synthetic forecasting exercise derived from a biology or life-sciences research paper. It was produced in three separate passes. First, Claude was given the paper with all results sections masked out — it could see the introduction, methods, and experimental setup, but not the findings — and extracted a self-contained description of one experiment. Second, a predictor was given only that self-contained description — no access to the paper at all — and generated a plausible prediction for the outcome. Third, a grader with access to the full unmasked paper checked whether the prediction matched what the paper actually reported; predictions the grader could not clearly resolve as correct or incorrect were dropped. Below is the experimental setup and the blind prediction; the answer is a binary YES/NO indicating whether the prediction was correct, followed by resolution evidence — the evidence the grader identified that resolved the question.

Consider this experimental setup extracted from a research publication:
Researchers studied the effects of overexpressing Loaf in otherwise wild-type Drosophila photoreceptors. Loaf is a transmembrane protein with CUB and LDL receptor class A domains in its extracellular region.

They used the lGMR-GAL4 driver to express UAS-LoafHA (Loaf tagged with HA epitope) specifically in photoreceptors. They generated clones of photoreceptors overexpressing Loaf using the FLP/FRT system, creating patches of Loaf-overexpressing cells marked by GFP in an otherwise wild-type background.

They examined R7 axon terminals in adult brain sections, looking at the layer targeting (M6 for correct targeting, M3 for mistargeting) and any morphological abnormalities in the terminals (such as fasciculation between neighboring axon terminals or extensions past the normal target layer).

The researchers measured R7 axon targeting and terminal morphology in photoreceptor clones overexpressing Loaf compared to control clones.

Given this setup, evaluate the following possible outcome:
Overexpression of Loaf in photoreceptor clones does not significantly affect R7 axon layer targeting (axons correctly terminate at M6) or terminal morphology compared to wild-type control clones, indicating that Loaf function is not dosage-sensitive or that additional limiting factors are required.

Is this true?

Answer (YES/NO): YES